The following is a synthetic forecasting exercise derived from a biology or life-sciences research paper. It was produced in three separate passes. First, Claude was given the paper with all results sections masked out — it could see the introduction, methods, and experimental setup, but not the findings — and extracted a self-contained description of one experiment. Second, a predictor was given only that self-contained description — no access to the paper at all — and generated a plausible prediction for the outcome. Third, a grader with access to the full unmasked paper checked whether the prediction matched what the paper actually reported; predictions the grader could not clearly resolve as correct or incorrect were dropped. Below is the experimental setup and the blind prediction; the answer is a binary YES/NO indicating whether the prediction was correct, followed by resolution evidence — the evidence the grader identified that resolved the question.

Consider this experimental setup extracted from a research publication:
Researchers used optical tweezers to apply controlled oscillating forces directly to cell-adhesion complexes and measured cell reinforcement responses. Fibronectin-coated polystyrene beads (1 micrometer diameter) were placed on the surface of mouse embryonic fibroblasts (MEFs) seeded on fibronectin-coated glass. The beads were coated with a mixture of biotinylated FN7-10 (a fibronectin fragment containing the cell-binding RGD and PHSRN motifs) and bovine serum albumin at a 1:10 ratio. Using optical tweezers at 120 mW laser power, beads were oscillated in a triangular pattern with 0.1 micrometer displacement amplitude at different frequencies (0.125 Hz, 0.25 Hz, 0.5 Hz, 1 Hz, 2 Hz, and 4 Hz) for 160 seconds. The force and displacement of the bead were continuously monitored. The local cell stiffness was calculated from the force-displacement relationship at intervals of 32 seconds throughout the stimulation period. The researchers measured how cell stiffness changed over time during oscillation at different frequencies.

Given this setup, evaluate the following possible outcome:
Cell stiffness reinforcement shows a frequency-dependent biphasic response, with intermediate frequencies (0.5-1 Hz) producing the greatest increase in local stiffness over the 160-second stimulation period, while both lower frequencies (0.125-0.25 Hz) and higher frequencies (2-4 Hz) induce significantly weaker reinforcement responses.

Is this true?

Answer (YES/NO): NO